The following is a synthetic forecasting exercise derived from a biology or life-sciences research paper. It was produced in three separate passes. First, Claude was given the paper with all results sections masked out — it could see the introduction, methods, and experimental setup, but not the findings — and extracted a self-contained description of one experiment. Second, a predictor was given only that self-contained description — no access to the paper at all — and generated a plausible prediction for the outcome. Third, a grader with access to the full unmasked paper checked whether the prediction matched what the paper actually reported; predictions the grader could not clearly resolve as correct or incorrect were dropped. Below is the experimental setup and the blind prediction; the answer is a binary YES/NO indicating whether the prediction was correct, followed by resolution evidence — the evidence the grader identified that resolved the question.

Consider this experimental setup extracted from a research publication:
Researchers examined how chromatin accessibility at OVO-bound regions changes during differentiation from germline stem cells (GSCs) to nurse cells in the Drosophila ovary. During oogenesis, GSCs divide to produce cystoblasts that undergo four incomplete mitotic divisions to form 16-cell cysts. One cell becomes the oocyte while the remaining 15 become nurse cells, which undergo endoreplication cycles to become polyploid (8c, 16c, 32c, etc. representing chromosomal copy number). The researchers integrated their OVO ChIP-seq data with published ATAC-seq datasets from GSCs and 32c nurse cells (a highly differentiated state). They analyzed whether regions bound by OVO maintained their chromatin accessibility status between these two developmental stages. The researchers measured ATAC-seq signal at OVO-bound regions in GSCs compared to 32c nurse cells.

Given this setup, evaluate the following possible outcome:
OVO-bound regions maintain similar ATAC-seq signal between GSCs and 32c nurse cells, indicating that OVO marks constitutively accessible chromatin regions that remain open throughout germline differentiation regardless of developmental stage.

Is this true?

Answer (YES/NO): YES